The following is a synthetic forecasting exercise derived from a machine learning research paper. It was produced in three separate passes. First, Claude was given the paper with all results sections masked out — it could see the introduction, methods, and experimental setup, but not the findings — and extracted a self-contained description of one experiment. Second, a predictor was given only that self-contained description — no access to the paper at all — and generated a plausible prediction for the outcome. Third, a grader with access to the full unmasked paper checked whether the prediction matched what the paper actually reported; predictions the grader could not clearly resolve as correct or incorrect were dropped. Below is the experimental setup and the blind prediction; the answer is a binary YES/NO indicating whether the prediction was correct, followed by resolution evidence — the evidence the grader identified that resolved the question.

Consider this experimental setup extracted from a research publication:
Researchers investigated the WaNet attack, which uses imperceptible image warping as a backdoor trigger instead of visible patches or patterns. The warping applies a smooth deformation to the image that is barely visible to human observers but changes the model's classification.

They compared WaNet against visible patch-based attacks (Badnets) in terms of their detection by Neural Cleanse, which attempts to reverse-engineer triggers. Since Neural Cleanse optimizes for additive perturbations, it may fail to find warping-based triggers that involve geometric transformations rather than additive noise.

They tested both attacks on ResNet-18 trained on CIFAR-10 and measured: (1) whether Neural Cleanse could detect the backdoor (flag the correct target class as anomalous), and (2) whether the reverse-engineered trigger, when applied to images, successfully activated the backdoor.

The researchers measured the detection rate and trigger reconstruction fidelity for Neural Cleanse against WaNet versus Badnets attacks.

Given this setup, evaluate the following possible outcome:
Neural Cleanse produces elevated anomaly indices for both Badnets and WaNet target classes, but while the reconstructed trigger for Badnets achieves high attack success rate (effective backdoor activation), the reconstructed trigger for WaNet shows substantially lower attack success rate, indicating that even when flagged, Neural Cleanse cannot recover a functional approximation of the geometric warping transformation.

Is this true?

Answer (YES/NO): NO